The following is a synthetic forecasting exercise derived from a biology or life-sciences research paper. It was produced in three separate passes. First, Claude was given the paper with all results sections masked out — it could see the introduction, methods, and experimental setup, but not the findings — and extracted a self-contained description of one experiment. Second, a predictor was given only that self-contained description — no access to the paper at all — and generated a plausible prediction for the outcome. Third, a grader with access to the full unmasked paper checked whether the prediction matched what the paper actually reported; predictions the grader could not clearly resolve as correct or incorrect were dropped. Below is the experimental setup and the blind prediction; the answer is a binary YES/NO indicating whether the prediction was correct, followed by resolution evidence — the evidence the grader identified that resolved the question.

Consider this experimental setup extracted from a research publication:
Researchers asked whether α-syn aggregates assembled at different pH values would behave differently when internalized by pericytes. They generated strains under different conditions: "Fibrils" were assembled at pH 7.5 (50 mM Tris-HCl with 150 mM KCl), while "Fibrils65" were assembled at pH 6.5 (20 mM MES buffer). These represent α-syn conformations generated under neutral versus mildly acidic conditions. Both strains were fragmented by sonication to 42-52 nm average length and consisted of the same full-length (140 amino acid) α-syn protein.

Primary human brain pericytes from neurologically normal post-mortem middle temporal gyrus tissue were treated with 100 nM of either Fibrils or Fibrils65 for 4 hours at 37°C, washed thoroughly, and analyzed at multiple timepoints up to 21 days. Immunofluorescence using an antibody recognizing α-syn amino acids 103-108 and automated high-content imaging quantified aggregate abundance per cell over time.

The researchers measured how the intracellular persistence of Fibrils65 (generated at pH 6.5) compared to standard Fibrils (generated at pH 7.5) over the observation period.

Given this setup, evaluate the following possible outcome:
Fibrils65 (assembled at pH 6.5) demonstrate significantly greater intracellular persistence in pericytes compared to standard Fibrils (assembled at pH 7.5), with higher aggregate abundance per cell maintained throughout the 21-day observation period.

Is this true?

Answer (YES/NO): NO